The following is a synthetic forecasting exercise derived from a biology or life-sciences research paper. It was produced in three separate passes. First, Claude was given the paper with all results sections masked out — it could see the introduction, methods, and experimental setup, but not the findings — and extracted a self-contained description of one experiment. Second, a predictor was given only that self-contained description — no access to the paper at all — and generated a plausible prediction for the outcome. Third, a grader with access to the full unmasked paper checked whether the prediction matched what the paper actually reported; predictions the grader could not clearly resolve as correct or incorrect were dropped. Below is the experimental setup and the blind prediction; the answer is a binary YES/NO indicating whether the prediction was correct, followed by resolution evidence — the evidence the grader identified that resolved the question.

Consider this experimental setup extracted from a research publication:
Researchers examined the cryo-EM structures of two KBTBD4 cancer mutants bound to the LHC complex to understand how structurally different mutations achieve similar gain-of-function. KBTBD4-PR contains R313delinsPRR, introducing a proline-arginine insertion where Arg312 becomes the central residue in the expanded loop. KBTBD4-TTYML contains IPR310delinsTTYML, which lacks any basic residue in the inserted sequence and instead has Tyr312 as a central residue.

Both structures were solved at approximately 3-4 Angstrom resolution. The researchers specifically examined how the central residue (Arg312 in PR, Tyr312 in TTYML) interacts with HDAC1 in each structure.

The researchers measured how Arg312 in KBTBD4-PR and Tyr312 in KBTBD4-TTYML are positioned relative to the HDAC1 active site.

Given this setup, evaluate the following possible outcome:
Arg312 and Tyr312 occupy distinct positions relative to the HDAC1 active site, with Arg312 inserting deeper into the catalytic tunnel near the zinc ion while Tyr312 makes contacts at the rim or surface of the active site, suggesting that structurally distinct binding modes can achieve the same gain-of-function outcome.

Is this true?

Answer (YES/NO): NO